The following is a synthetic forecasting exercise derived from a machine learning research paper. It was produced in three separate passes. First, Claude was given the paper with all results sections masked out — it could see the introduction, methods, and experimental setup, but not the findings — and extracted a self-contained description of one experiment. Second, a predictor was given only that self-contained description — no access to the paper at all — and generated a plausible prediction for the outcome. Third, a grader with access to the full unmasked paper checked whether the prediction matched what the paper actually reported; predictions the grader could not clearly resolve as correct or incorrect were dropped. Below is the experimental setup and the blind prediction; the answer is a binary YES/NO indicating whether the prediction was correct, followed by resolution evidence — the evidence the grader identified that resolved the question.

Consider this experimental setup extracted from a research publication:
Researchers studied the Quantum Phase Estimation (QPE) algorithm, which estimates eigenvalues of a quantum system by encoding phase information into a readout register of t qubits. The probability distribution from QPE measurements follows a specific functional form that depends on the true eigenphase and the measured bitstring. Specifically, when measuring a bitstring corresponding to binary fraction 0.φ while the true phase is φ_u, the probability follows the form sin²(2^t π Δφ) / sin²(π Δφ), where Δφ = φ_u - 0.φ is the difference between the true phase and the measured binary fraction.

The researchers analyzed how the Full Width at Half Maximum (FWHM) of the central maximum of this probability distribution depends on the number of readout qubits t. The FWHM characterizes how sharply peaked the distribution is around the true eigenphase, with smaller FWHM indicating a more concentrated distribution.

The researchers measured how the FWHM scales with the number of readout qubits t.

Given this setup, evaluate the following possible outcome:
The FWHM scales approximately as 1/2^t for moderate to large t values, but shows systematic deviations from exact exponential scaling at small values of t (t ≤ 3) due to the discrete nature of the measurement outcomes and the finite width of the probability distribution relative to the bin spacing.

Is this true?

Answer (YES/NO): NO